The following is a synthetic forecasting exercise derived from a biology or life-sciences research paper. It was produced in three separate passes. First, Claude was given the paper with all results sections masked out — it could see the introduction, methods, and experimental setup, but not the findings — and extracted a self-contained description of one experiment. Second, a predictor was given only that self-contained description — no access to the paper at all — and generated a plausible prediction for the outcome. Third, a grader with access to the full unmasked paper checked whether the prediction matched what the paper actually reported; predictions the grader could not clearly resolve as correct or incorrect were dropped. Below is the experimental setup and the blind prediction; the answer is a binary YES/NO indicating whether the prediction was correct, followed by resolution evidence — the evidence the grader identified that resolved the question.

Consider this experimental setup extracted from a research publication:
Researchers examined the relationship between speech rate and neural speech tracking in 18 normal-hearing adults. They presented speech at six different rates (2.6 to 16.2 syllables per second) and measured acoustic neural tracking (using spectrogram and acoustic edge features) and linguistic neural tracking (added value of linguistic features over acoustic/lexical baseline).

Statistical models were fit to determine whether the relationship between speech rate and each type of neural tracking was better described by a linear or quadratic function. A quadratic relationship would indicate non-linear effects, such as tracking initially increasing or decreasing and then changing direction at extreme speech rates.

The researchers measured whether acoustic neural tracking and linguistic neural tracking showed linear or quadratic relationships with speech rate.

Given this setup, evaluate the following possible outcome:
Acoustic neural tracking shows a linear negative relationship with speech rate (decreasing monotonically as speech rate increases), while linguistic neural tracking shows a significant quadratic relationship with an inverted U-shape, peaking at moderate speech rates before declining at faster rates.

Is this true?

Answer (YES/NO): NO